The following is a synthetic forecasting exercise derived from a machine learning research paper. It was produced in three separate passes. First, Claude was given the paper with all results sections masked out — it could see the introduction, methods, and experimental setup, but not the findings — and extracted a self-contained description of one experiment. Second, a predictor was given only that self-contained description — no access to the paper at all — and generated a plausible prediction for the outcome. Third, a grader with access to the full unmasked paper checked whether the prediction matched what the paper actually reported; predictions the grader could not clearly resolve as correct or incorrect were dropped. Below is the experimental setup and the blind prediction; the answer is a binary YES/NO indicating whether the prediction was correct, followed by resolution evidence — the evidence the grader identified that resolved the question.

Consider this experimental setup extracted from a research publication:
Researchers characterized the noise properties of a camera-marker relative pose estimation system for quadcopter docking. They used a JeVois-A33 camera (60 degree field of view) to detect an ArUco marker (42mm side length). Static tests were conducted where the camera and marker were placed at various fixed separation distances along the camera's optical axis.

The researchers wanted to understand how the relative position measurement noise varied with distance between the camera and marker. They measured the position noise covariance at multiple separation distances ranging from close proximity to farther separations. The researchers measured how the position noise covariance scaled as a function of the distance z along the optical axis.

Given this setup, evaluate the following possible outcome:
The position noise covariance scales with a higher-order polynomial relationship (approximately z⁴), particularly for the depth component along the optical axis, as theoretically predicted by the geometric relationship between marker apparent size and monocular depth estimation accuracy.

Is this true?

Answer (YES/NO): NO